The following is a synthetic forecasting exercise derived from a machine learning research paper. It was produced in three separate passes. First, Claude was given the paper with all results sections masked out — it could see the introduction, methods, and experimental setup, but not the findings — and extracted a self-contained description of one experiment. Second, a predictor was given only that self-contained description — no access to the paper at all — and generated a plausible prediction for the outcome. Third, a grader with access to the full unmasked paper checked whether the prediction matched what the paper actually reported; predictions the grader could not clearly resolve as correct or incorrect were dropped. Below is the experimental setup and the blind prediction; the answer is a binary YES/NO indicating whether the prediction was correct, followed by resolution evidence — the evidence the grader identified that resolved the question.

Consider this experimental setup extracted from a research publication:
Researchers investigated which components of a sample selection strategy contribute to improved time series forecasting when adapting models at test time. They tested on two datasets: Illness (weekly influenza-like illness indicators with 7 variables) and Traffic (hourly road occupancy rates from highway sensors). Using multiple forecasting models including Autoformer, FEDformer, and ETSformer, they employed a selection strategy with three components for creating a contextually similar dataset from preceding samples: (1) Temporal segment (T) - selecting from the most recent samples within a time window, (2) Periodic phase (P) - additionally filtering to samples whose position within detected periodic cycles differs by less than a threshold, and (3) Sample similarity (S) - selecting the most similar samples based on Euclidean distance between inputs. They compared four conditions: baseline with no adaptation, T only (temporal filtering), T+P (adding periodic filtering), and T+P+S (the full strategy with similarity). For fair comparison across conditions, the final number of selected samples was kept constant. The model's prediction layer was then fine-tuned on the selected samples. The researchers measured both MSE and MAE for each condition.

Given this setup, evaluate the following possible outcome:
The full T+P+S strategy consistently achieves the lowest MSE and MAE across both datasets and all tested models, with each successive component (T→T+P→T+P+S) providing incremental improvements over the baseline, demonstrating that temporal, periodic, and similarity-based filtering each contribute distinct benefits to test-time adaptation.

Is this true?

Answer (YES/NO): YES